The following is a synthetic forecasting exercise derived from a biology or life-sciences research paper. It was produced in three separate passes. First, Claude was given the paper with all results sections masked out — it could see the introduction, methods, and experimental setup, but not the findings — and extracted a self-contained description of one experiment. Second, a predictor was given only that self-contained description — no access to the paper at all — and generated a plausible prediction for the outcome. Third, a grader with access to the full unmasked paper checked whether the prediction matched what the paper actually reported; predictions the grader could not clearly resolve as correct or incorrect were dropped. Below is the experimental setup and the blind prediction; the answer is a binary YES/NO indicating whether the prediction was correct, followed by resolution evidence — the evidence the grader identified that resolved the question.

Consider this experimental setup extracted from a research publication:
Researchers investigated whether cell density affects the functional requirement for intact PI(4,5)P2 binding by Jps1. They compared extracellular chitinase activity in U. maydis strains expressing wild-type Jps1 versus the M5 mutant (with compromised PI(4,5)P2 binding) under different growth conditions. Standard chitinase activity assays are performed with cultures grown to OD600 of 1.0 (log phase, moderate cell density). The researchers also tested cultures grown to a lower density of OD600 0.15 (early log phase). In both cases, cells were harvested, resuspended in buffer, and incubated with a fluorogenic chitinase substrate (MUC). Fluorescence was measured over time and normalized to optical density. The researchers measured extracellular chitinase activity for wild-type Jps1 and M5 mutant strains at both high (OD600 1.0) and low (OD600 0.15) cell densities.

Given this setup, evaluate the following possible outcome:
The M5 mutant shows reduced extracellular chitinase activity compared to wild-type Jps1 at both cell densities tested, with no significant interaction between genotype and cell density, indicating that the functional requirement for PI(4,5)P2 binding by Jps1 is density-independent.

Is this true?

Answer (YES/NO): NO